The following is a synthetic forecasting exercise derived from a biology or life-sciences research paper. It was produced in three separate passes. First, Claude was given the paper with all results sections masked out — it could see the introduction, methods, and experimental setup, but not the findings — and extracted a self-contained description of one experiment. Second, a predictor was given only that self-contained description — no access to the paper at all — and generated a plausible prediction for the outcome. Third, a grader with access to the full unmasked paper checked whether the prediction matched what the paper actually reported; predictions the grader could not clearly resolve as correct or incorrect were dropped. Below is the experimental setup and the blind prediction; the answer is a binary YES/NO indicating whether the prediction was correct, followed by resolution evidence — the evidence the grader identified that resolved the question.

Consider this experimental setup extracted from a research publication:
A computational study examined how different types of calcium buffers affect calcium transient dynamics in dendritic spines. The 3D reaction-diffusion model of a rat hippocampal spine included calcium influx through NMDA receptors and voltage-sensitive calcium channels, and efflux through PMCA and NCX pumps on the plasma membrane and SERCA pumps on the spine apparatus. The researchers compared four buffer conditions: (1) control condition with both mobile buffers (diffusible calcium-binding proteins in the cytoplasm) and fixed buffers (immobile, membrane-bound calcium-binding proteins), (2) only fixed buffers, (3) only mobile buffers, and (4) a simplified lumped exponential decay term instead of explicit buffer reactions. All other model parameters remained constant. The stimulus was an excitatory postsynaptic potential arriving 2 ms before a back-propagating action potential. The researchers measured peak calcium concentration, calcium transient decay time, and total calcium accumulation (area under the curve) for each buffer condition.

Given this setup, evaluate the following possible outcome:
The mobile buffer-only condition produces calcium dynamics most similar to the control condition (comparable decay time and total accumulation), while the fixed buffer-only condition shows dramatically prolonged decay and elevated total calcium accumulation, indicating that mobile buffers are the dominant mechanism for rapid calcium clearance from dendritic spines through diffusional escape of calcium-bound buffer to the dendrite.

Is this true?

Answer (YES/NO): NO